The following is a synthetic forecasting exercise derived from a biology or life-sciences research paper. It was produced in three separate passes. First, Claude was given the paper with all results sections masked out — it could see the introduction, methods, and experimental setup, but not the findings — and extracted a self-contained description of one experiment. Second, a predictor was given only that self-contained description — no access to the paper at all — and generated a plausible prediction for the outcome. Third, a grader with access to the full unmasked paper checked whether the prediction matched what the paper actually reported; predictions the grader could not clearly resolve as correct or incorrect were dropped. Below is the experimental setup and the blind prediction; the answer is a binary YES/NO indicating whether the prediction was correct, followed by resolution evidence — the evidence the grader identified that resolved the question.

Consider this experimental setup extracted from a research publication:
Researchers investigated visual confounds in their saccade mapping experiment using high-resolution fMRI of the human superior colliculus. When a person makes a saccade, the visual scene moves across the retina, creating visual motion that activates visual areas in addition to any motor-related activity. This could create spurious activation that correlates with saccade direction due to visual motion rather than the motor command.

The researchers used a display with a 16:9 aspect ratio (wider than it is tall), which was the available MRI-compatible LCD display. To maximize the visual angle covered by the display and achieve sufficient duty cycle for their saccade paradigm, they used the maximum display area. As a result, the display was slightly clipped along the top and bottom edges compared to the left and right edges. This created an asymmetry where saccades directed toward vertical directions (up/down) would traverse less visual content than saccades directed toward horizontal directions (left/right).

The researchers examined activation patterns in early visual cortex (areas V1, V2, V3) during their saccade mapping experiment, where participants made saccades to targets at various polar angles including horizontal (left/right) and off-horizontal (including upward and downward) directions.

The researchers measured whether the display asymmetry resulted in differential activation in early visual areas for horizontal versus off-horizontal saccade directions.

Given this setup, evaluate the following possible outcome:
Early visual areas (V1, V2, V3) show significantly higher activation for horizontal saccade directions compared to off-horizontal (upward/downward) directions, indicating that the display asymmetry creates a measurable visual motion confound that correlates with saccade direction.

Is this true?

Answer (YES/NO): YES